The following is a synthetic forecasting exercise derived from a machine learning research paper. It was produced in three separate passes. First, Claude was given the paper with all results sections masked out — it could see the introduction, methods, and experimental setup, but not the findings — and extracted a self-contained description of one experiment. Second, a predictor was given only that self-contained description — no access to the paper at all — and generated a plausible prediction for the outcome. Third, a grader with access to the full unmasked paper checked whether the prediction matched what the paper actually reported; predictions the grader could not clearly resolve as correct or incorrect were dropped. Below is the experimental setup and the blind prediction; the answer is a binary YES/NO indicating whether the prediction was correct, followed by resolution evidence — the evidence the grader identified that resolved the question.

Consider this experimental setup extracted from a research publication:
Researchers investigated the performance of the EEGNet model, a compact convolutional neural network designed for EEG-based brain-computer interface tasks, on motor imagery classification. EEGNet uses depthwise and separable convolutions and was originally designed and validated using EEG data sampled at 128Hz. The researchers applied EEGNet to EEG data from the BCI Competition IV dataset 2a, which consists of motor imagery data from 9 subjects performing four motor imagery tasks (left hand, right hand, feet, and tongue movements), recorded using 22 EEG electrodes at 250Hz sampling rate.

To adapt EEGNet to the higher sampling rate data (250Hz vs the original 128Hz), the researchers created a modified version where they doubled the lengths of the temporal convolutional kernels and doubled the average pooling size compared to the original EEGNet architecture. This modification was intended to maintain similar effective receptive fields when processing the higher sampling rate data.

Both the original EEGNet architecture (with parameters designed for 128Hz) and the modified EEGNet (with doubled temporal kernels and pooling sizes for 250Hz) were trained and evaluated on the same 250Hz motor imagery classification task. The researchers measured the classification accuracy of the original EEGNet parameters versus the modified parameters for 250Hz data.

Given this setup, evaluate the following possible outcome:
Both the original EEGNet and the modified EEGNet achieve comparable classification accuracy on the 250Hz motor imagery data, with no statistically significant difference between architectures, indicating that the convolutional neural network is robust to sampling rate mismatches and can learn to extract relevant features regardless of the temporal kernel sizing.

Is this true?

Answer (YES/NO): NO